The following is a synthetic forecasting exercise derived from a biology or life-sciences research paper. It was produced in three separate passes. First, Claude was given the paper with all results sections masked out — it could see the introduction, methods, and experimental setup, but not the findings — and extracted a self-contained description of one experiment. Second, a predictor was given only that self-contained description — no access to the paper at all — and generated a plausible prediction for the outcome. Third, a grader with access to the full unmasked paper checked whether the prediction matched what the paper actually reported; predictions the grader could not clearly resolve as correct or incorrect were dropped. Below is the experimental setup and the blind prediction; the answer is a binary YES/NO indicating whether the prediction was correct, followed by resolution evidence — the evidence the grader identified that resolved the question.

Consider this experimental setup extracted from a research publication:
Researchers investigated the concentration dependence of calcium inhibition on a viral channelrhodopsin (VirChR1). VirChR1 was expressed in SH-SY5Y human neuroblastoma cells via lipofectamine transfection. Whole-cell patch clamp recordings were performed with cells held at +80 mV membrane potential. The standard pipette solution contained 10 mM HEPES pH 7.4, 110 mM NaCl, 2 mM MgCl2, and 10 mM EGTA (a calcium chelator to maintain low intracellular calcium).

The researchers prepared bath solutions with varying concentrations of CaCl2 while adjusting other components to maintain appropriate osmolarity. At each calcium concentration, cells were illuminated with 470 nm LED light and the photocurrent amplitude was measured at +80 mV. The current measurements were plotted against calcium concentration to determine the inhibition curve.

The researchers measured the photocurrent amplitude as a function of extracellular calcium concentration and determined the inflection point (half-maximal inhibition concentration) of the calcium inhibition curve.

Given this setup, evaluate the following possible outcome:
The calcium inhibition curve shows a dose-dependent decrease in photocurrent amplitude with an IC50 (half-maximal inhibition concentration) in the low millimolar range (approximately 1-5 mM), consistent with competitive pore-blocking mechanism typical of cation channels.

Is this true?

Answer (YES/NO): YES